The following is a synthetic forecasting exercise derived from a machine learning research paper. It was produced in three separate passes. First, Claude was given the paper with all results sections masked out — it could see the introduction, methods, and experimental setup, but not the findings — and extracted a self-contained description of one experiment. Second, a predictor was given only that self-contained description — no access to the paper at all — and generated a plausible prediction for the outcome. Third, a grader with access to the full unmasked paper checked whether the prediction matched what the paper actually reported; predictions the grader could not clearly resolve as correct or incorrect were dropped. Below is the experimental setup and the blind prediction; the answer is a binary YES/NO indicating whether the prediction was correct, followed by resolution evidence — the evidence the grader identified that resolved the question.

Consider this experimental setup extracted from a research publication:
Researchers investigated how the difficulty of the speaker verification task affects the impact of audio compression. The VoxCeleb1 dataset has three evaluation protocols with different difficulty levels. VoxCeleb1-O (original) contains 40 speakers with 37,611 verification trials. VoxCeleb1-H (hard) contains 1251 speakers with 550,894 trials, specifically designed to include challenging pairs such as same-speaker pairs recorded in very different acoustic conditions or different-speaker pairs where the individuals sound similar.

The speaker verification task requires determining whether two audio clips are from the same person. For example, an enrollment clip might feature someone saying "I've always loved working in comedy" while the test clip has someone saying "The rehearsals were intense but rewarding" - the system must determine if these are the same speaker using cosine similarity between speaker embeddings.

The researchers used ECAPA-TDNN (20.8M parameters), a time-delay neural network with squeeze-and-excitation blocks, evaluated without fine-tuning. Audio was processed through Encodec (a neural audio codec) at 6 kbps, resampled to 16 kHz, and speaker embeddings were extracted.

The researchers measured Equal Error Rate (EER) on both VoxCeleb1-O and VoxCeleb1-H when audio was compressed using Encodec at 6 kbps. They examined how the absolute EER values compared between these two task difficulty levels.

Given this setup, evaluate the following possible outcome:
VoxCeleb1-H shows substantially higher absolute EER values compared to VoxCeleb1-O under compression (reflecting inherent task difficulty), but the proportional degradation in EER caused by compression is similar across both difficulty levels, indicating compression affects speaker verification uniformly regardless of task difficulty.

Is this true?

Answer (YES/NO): NO